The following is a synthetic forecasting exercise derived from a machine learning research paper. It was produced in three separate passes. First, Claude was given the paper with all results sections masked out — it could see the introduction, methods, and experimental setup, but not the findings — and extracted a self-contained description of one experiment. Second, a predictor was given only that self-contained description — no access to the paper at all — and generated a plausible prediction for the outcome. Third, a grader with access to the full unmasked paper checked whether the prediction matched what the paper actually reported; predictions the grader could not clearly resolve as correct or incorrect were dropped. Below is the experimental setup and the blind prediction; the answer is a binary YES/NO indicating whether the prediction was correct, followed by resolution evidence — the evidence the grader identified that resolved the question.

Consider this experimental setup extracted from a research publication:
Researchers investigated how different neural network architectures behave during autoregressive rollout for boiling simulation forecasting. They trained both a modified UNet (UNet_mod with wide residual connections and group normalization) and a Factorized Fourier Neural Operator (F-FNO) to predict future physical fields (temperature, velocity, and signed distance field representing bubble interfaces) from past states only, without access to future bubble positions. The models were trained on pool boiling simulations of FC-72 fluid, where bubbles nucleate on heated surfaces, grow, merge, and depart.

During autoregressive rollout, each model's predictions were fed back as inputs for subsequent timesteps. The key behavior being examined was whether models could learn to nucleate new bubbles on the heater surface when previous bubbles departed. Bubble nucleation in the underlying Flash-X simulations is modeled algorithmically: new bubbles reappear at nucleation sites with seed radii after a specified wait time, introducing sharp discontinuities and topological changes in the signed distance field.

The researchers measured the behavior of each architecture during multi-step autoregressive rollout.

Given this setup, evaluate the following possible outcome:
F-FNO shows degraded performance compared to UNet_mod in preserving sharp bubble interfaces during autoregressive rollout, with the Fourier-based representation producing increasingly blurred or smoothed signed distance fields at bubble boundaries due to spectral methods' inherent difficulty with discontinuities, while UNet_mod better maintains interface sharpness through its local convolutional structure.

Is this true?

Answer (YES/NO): NO